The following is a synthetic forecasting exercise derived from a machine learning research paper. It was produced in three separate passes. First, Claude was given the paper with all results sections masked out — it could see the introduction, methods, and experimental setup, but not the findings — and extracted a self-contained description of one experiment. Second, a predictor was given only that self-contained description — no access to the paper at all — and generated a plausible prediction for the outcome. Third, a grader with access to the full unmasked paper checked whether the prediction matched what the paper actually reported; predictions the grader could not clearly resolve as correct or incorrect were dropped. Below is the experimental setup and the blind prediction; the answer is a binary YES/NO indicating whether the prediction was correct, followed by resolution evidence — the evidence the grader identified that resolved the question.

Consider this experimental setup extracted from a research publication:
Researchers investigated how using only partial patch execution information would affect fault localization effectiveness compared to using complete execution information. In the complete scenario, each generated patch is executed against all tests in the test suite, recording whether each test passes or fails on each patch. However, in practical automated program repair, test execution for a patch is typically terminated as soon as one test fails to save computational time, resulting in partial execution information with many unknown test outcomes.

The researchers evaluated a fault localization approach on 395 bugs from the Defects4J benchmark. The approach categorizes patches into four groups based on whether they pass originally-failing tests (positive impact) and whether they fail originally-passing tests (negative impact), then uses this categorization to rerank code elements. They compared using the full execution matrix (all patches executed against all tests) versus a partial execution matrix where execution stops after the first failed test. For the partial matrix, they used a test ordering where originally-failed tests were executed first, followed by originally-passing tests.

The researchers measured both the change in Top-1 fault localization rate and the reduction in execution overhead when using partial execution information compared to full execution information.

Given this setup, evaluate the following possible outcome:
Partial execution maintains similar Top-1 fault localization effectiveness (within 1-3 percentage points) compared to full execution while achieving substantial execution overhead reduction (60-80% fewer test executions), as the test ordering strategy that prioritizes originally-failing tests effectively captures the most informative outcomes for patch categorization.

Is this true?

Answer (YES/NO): NO